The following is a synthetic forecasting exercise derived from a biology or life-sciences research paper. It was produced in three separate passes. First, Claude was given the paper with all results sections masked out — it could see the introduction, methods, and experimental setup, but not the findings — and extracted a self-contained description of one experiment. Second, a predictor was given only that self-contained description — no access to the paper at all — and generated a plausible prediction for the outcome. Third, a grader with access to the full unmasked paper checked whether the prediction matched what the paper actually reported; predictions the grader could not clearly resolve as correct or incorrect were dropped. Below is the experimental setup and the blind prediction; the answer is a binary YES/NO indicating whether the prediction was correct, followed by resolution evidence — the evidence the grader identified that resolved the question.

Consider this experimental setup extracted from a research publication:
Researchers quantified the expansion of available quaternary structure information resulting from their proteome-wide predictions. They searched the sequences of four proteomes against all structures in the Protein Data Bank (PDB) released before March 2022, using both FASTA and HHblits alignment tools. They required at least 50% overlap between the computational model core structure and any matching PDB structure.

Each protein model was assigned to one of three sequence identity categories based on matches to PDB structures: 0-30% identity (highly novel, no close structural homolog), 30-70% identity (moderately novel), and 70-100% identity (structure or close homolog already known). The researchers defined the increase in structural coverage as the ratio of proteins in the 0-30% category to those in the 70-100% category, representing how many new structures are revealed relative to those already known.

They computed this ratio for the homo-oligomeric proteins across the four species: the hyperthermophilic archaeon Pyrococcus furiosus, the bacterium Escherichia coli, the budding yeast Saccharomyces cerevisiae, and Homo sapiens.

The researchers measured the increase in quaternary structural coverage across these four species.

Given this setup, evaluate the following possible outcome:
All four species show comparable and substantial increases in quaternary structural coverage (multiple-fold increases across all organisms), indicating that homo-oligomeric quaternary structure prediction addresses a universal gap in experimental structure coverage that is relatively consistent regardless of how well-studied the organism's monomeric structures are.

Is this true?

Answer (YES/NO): NO